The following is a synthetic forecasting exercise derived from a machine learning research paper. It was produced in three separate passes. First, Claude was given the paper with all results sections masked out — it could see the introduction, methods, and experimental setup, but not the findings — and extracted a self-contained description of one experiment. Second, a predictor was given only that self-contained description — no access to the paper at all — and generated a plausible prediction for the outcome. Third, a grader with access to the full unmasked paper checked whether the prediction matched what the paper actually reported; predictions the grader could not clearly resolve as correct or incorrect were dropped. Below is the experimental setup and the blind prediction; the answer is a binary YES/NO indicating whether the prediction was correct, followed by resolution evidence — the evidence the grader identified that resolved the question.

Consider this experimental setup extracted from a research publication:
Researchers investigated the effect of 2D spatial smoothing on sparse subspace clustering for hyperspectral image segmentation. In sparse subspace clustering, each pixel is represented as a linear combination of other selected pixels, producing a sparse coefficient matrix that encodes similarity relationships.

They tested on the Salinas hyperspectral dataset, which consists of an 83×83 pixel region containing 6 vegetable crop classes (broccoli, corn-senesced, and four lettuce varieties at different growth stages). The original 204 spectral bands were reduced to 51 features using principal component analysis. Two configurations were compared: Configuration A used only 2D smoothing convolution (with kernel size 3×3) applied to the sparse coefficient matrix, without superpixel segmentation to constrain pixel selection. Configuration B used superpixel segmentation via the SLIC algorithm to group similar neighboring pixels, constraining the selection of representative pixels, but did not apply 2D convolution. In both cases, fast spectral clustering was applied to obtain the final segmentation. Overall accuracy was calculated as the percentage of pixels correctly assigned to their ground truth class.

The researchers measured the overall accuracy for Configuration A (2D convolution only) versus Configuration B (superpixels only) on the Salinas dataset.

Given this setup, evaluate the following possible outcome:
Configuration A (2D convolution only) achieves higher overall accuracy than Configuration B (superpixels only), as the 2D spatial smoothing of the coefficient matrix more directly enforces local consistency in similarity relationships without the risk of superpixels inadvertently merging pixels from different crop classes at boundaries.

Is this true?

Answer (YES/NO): NO